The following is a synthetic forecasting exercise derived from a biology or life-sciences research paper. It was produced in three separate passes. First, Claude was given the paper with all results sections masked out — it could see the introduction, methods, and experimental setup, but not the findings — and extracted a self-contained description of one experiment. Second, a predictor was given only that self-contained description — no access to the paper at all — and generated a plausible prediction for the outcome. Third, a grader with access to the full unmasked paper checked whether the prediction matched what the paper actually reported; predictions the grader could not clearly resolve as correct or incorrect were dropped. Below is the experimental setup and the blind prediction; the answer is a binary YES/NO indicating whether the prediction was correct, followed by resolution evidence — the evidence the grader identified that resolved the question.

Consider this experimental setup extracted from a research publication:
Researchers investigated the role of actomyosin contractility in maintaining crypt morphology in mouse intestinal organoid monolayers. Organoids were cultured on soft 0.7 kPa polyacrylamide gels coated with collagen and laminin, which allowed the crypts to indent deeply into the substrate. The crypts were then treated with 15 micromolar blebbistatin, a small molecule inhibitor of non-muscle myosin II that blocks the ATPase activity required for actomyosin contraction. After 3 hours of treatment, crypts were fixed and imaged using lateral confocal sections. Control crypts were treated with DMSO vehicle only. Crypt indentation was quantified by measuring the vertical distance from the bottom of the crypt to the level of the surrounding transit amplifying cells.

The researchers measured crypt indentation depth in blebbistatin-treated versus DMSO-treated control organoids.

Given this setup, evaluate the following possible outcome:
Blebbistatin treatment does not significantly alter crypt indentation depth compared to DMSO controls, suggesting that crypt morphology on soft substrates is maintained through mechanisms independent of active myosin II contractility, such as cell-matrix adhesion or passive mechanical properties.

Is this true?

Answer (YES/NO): NO